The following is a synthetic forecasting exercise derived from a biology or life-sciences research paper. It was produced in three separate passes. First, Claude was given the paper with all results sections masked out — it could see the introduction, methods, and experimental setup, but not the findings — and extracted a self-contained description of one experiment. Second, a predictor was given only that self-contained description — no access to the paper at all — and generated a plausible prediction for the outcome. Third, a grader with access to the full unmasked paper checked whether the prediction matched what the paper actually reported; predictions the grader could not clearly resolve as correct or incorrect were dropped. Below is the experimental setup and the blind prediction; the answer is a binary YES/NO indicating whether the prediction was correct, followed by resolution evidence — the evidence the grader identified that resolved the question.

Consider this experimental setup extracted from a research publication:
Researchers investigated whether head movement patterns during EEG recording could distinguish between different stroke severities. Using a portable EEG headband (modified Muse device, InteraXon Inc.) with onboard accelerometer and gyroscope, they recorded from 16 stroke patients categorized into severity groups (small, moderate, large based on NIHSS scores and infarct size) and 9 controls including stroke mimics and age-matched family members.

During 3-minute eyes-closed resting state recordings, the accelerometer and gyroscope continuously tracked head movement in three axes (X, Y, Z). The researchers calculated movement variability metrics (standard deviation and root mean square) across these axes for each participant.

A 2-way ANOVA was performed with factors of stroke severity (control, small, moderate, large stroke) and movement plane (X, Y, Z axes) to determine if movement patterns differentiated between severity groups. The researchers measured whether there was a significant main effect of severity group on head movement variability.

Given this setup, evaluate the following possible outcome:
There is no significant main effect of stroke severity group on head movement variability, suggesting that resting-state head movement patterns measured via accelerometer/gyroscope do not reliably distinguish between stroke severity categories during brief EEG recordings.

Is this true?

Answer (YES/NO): NO